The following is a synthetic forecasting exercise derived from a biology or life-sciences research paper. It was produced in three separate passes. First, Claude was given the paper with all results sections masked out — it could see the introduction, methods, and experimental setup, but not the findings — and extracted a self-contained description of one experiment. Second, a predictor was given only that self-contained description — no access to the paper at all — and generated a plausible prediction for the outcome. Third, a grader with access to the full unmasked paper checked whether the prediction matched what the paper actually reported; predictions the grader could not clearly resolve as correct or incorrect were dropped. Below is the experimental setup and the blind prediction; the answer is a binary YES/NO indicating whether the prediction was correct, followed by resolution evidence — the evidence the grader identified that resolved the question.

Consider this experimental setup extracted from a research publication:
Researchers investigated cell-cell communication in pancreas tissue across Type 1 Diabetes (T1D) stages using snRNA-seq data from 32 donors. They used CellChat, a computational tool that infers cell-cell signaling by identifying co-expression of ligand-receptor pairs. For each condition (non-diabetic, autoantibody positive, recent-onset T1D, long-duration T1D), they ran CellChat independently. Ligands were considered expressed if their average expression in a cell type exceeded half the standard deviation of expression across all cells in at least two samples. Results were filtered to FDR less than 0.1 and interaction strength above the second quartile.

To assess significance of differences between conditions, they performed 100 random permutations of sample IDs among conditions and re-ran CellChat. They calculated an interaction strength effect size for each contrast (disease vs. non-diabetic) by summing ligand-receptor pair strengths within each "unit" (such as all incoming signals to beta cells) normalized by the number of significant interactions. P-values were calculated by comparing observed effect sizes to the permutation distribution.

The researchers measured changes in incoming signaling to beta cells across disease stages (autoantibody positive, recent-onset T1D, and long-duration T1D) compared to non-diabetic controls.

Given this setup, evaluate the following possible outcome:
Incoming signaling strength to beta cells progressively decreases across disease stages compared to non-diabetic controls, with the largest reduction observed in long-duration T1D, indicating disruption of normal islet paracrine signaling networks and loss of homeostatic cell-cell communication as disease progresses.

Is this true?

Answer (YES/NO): NO